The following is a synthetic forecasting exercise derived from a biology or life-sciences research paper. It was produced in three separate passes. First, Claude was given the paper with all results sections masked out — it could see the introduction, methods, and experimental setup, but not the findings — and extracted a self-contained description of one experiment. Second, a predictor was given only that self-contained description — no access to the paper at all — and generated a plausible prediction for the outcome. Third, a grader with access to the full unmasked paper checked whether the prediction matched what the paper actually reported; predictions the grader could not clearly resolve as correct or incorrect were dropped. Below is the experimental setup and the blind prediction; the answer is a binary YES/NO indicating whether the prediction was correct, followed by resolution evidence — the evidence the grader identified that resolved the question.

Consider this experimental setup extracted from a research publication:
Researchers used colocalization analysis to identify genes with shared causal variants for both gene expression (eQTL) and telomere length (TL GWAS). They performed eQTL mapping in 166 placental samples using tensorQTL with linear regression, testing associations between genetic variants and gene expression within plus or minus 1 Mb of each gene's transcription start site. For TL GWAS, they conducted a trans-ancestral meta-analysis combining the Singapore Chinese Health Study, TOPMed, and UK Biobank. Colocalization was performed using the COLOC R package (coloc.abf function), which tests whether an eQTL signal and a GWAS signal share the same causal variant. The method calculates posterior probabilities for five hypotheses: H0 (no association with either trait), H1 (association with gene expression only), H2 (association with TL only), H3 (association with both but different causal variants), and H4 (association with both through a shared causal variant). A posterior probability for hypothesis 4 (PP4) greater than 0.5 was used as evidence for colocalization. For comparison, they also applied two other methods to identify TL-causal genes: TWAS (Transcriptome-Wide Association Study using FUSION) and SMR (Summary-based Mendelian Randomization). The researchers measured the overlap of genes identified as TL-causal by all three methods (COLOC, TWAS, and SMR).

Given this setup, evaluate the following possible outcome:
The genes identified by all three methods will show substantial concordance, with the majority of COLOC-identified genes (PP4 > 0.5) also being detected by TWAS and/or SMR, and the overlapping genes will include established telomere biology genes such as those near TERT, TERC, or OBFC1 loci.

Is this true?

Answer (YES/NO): NO